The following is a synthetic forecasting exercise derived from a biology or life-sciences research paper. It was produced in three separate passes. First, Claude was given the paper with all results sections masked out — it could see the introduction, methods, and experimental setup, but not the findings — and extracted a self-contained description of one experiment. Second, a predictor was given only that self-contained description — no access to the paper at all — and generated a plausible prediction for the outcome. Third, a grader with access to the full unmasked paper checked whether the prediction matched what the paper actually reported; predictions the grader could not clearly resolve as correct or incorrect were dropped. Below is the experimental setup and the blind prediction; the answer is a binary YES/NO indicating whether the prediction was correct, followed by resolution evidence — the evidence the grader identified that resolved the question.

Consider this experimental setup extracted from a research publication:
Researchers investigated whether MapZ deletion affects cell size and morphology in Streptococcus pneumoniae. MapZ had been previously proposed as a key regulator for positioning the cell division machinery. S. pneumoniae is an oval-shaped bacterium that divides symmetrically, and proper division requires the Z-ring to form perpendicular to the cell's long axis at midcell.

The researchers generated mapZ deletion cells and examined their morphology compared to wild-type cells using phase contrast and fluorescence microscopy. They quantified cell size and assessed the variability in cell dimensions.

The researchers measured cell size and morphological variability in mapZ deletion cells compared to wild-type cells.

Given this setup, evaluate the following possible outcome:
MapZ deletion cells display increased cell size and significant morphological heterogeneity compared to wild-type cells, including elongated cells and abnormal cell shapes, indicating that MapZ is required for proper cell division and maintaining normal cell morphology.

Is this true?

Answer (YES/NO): NO